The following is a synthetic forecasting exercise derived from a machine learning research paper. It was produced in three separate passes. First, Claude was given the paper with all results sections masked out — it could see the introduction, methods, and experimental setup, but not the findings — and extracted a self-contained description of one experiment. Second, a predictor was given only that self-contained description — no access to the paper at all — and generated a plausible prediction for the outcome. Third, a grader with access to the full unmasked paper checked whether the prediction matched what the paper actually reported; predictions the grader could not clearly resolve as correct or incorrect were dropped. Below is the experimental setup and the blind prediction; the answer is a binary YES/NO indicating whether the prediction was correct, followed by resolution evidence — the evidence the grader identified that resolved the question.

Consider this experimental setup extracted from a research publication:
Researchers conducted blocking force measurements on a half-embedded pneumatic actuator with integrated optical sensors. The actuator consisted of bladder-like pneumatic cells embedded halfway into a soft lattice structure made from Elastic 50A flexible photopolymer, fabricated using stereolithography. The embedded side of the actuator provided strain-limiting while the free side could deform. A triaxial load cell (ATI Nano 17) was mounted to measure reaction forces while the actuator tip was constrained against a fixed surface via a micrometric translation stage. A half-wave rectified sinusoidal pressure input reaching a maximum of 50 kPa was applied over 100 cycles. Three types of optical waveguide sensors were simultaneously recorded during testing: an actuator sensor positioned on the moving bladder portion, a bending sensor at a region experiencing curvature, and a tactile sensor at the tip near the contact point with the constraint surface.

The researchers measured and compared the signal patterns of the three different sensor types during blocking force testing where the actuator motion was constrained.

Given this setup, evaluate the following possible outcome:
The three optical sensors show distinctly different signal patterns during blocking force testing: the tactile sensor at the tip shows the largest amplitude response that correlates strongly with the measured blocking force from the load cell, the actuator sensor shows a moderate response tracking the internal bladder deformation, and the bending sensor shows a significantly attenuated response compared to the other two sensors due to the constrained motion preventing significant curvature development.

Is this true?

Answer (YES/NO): NO